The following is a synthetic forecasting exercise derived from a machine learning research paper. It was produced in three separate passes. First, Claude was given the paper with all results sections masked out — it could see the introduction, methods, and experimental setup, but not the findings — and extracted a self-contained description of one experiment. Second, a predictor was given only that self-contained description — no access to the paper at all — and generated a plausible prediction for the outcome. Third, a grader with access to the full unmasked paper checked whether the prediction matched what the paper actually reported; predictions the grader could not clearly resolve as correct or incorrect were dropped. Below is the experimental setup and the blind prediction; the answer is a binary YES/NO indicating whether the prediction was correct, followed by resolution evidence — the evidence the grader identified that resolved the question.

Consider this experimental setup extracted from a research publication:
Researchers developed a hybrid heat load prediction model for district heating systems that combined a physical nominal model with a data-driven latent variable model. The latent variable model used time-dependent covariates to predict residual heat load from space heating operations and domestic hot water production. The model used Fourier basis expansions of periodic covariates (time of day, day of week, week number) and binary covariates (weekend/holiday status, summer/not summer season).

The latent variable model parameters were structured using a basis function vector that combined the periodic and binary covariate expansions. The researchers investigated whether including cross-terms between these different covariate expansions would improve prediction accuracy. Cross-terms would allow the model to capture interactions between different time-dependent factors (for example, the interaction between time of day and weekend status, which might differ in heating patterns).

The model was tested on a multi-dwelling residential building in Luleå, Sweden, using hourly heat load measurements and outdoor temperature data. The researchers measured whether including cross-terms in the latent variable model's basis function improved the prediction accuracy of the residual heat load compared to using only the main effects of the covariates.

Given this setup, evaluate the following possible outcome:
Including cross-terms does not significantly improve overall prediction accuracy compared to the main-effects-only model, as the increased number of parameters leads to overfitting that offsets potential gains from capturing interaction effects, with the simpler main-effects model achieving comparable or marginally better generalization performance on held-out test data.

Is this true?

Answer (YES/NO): NO